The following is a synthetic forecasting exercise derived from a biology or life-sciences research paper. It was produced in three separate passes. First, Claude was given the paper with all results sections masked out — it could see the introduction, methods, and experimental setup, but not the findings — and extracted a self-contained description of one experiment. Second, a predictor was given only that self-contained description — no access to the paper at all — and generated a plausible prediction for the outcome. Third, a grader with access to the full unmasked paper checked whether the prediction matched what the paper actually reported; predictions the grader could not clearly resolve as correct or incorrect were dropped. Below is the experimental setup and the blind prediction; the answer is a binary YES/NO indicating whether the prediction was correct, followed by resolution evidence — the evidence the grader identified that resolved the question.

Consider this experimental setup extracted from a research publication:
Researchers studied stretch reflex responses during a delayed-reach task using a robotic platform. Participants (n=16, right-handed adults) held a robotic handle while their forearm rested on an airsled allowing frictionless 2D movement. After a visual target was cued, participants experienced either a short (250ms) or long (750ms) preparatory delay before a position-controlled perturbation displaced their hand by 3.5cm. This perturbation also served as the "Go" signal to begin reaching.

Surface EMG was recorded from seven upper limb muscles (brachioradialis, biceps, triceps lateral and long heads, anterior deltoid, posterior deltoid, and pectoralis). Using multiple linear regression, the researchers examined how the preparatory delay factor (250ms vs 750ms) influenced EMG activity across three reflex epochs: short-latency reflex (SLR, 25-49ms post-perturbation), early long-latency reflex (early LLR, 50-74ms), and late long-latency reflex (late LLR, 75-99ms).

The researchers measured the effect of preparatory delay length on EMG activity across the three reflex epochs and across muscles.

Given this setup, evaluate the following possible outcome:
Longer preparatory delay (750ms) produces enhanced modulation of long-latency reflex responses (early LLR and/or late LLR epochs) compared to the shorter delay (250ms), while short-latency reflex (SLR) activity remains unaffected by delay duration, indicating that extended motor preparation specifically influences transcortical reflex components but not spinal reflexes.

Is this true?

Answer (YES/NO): NO